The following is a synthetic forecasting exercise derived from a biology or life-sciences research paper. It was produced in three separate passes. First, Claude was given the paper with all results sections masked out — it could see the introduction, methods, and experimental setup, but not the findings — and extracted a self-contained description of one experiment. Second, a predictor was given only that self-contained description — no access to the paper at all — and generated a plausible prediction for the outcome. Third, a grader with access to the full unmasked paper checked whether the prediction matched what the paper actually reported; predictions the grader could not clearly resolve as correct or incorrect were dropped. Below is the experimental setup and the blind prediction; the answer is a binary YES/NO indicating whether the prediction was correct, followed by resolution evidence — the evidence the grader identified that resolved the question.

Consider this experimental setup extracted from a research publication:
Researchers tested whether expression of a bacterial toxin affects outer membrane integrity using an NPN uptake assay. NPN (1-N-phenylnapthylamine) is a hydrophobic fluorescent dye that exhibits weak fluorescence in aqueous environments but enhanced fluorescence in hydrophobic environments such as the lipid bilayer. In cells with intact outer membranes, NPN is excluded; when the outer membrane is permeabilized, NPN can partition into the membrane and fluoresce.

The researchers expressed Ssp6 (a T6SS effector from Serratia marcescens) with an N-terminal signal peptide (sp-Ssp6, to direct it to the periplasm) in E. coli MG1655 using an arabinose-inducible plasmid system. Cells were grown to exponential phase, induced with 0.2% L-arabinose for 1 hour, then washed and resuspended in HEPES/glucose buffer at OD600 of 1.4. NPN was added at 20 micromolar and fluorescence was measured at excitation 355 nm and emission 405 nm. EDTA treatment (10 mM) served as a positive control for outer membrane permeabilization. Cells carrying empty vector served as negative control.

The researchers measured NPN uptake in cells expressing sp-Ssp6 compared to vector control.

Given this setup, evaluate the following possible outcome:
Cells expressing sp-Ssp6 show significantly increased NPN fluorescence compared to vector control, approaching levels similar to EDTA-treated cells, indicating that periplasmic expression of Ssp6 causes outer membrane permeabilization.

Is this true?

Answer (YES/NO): YES